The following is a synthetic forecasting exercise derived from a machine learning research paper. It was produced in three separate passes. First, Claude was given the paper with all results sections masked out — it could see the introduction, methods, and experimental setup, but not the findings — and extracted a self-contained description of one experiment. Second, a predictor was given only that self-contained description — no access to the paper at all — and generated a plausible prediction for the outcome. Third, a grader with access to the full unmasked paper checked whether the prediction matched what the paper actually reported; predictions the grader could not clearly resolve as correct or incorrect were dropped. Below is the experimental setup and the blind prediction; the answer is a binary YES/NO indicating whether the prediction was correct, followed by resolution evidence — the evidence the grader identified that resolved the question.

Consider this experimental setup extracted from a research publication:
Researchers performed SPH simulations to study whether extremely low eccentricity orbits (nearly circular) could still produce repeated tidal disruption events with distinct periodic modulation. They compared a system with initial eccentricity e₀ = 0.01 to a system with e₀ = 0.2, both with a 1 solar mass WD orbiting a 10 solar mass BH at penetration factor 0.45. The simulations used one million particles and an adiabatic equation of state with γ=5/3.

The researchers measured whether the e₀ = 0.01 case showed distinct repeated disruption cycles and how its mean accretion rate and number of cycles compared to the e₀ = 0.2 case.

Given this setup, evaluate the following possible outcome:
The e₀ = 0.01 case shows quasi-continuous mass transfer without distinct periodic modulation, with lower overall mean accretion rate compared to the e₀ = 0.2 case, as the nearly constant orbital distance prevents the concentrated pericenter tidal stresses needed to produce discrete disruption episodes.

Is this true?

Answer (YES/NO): NO